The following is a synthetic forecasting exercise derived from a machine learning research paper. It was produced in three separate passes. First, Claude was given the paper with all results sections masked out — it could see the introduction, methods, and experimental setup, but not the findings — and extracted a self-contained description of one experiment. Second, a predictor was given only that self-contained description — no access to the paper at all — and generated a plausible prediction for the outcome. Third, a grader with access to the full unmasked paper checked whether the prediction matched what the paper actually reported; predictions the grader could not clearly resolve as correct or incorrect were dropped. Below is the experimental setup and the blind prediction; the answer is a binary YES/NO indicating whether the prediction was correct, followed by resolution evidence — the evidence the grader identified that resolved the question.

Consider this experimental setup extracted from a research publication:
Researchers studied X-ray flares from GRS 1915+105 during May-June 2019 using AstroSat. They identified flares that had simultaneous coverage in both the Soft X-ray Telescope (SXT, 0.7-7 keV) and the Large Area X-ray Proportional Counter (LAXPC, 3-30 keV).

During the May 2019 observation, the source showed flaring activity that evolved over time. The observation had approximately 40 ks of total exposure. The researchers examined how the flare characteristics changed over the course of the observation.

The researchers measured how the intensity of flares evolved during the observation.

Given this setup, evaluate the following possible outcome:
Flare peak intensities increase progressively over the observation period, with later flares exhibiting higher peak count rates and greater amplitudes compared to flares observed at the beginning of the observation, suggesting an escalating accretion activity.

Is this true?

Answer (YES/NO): NO